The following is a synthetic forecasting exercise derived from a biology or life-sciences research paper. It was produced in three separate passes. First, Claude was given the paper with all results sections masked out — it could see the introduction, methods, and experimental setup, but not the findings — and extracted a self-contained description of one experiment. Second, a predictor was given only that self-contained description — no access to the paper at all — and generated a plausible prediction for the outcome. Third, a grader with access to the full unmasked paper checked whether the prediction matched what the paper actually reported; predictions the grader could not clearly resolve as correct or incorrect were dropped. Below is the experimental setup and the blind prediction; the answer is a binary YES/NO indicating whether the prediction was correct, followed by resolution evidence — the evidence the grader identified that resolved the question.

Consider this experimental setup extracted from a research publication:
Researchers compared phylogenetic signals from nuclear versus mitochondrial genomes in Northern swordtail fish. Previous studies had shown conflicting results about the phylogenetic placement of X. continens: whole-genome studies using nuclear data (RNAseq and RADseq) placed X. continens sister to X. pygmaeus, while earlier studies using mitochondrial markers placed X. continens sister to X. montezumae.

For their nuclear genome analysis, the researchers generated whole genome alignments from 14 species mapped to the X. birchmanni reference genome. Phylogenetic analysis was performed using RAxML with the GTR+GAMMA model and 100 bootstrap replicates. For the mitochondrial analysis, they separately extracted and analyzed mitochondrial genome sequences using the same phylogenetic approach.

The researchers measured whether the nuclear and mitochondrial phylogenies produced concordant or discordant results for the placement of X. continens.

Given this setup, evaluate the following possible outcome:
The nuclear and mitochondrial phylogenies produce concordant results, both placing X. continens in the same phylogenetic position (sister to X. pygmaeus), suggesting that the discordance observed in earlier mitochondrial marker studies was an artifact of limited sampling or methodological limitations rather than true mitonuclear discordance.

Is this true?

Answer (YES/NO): NO